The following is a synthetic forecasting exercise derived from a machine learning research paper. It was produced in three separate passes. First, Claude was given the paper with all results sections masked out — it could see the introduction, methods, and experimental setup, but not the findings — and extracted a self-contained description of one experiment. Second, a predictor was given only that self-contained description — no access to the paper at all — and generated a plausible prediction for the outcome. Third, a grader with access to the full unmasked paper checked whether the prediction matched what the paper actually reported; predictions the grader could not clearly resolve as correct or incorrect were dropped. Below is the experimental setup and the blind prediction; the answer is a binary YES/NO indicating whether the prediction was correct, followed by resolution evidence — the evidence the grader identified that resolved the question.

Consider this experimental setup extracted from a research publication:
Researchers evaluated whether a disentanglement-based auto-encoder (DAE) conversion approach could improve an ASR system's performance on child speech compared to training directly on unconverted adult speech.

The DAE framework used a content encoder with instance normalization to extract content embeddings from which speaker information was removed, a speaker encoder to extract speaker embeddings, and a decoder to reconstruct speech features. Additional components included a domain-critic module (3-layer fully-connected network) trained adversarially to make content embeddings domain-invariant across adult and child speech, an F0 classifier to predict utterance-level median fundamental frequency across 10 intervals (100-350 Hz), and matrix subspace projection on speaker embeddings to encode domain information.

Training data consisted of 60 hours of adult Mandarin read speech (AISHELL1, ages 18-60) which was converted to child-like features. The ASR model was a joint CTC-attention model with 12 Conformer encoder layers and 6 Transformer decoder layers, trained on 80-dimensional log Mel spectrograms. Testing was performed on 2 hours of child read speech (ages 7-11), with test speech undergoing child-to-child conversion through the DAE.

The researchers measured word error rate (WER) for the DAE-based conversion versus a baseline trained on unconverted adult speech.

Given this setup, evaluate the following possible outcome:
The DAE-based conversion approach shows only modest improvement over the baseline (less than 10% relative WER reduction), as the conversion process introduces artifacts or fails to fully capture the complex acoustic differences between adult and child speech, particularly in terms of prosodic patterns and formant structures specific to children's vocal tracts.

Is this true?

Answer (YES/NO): YES